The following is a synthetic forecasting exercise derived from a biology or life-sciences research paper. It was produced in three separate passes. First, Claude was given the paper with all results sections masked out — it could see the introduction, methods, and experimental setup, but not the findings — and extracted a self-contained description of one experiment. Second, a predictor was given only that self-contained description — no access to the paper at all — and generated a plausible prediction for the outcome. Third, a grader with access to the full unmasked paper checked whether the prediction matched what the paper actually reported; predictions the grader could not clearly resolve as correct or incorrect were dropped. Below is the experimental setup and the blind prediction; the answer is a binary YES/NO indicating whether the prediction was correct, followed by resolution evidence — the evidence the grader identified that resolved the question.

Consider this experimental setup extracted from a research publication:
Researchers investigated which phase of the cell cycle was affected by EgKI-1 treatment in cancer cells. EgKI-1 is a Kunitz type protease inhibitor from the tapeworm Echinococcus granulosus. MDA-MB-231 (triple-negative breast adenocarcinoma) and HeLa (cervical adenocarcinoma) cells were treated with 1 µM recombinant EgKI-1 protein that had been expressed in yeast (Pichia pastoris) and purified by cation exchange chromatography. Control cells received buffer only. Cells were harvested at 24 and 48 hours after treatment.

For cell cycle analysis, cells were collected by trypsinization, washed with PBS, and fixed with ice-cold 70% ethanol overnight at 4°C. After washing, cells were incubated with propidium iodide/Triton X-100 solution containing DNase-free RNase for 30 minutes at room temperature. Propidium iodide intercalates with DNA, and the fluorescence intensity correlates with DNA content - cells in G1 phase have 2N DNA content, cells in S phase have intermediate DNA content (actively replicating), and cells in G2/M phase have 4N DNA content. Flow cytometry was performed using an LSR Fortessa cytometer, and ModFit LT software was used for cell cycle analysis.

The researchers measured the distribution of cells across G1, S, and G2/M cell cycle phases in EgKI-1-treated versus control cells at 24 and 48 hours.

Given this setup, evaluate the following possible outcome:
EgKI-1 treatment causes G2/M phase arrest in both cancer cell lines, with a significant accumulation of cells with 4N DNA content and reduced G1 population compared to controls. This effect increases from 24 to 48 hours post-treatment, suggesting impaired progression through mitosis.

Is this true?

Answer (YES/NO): NO